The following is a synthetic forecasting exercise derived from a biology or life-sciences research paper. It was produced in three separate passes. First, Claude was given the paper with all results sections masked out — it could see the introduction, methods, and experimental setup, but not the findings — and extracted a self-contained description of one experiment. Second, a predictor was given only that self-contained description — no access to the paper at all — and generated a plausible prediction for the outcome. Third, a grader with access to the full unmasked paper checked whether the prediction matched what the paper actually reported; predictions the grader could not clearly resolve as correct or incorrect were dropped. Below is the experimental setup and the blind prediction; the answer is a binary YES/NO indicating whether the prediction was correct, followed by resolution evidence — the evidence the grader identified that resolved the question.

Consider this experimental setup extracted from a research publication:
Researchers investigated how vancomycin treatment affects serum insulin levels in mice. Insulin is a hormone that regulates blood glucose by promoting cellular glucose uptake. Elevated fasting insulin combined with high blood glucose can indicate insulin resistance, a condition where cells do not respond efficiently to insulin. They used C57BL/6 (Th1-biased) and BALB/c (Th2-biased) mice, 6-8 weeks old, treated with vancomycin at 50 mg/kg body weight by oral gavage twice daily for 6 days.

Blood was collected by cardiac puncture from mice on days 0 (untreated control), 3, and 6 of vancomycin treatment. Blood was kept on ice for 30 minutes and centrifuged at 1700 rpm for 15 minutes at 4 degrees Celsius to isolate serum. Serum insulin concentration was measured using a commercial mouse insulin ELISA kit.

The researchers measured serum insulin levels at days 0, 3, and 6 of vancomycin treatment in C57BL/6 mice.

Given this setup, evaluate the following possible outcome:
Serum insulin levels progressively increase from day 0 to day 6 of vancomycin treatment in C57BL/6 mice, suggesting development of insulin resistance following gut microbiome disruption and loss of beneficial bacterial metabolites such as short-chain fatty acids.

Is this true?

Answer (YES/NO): NO